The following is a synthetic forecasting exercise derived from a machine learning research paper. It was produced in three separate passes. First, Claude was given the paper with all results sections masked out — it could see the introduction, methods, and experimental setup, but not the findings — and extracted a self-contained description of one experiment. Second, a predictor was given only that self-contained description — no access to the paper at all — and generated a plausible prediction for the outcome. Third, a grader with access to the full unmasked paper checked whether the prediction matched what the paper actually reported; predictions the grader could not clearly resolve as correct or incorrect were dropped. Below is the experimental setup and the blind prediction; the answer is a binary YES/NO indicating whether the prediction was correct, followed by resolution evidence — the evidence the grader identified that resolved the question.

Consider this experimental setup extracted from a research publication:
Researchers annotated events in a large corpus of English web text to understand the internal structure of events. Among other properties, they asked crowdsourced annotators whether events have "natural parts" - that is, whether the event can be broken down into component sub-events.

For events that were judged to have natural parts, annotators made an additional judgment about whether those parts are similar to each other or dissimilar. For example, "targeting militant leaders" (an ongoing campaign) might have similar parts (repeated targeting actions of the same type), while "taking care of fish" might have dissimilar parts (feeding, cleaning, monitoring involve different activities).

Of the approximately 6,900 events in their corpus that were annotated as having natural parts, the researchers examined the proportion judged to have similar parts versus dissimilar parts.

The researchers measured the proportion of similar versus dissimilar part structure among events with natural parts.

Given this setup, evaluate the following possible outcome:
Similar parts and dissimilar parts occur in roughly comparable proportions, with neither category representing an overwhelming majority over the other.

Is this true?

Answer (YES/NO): NO